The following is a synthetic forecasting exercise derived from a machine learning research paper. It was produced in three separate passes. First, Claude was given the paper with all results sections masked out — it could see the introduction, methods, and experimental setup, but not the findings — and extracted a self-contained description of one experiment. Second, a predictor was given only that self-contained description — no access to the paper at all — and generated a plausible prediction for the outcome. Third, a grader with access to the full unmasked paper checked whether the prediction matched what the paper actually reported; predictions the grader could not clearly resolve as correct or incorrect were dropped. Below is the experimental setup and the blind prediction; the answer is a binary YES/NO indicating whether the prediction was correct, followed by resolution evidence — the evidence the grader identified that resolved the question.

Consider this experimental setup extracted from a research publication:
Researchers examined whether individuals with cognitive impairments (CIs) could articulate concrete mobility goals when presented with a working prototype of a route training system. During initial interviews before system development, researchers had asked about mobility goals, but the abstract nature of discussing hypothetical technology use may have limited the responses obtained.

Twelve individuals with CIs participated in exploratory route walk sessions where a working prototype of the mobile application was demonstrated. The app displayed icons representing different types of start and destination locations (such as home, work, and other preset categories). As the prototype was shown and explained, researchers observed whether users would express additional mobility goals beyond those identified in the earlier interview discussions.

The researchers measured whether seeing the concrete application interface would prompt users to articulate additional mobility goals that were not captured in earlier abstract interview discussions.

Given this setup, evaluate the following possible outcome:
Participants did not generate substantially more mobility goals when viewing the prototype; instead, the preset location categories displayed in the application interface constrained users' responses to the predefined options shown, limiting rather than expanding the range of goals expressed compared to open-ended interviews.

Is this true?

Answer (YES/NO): NO